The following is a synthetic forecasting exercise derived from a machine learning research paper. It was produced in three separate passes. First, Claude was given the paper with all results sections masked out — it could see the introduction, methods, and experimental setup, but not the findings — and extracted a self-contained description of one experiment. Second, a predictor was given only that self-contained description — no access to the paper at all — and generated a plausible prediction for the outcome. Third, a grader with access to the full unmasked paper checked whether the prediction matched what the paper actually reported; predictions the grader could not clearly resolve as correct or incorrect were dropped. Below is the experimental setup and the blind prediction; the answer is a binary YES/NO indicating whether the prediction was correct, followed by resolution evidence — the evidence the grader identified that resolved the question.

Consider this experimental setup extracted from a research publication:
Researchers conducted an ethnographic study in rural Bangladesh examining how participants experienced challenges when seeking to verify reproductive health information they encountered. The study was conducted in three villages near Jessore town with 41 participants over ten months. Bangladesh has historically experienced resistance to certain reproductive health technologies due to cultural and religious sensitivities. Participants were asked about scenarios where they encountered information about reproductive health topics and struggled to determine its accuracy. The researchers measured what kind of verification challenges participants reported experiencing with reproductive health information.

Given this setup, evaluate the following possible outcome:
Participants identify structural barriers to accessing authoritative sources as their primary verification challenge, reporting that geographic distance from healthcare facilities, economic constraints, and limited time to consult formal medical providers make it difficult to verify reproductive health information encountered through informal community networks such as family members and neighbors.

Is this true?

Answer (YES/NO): NO